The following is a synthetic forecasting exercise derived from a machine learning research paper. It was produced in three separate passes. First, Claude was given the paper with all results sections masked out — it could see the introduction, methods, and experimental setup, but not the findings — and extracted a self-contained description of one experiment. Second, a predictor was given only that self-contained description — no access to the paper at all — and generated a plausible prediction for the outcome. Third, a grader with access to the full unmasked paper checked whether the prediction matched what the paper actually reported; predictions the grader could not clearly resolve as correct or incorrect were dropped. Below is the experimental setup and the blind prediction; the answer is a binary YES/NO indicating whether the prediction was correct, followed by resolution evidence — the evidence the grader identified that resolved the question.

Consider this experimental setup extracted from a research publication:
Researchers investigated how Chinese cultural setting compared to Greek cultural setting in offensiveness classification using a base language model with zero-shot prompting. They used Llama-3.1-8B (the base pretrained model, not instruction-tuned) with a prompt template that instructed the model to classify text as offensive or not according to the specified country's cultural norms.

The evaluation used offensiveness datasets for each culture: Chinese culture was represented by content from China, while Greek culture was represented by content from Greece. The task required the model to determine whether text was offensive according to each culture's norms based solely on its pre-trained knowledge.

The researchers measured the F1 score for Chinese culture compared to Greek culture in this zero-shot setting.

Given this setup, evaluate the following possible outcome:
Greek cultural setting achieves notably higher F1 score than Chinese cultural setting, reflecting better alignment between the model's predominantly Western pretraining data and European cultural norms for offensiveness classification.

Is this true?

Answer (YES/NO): YES